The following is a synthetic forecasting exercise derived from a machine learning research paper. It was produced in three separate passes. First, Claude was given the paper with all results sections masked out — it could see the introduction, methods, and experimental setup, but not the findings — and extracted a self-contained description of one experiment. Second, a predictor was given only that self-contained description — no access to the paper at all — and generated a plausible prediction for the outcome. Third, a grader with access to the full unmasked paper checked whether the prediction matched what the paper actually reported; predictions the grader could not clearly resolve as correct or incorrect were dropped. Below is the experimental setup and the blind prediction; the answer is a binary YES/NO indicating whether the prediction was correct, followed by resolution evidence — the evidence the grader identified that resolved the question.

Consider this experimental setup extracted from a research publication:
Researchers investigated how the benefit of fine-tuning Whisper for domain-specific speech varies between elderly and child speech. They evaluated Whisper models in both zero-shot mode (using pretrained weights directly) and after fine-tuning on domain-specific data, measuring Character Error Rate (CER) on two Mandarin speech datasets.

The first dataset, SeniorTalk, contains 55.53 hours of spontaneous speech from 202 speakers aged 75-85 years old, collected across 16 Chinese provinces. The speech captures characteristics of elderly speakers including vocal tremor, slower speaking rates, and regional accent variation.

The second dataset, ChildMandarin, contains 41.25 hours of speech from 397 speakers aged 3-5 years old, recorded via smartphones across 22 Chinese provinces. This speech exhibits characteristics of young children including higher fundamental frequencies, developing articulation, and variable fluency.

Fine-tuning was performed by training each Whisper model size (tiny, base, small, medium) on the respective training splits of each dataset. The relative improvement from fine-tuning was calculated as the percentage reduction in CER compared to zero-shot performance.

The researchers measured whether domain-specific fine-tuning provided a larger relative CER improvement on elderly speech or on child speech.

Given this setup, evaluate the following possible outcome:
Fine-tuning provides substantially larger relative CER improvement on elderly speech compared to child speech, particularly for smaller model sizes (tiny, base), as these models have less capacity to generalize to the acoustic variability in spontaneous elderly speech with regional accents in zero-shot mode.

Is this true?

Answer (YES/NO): NO